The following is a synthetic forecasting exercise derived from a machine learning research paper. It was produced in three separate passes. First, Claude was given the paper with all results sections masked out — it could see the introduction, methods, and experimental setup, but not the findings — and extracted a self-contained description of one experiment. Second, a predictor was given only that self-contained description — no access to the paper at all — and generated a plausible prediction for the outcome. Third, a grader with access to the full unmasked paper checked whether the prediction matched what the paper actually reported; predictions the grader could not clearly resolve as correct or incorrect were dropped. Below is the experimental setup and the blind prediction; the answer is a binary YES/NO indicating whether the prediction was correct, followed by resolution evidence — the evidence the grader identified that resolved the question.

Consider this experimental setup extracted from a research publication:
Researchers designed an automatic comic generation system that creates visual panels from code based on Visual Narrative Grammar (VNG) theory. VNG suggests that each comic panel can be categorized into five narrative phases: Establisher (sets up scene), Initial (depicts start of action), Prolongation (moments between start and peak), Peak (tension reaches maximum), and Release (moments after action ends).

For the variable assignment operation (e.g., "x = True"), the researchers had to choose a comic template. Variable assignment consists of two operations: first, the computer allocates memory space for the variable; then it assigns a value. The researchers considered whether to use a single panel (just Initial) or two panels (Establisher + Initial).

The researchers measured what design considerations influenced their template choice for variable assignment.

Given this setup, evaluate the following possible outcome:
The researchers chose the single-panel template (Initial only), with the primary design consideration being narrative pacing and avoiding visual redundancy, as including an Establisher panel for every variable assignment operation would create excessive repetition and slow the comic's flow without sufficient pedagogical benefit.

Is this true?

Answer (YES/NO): NO